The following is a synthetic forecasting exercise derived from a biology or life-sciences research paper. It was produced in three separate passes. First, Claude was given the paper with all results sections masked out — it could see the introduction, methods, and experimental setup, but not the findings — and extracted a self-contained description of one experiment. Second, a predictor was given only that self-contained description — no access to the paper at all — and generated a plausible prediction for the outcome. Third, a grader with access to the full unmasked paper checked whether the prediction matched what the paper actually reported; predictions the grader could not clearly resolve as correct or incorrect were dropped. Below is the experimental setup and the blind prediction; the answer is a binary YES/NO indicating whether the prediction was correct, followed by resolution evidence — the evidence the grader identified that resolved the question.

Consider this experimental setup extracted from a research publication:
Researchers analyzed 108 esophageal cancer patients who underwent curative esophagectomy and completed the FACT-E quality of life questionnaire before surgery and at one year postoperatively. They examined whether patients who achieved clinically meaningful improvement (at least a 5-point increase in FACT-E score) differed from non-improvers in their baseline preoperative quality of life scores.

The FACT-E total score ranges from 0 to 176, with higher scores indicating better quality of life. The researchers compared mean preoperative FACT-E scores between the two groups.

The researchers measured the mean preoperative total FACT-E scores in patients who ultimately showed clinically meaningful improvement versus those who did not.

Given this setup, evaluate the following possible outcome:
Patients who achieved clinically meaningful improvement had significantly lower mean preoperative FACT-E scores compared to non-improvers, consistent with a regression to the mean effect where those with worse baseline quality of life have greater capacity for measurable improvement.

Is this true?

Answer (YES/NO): YES